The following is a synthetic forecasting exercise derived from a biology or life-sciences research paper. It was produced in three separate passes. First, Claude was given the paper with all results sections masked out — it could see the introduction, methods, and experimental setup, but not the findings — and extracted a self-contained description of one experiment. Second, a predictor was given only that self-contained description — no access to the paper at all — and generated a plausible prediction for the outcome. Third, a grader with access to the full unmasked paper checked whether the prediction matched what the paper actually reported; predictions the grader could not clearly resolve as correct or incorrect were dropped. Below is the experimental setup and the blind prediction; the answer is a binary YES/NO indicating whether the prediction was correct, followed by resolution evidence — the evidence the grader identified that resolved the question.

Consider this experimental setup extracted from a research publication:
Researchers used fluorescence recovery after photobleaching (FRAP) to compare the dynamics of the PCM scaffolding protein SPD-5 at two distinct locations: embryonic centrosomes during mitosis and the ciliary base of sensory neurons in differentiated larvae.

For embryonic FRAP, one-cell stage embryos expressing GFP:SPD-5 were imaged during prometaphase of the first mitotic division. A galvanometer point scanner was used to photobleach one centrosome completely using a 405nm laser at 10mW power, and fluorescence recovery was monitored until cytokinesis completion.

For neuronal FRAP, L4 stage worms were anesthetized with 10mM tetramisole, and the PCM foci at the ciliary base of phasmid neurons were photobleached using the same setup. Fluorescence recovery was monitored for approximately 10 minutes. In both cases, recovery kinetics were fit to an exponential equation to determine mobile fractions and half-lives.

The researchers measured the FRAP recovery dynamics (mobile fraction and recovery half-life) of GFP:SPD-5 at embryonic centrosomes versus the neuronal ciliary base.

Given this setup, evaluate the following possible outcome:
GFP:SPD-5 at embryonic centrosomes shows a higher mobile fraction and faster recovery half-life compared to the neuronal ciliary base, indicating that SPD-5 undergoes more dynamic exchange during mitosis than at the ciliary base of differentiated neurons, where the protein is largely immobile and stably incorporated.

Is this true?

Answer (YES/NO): NO